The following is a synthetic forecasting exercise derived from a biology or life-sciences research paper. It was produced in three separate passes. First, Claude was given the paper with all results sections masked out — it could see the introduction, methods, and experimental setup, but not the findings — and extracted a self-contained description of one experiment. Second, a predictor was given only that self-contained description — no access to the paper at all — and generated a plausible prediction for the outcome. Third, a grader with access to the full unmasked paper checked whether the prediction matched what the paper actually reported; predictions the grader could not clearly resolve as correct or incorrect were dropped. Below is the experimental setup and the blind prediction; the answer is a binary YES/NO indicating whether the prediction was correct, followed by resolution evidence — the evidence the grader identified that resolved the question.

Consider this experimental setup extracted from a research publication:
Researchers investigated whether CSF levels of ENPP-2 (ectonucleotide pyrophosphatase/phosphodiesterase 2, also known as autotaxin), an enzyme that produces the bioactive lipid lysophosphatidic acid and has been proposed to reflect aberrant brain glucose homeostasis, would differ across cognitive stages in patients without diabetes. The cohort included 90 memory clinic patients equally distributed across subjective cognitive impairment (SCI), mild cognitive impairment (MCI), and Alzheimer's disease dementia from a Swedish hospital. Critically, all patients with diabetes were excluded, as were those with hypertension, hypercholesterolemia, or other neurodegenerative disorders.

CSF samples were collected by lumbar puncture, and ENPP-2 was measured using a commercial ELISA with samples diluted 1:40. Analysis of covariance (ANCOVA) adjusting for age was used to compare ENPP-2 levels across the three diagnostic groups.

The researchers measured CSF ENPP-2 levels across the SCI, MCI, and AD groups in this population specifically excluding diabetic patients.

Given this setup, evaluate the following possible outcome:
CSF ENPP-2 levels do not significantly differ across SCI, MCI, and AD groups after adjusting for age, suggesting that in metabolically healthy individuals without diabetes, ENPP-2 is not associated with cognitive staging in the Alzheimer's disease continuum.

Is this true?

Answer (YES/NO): YES